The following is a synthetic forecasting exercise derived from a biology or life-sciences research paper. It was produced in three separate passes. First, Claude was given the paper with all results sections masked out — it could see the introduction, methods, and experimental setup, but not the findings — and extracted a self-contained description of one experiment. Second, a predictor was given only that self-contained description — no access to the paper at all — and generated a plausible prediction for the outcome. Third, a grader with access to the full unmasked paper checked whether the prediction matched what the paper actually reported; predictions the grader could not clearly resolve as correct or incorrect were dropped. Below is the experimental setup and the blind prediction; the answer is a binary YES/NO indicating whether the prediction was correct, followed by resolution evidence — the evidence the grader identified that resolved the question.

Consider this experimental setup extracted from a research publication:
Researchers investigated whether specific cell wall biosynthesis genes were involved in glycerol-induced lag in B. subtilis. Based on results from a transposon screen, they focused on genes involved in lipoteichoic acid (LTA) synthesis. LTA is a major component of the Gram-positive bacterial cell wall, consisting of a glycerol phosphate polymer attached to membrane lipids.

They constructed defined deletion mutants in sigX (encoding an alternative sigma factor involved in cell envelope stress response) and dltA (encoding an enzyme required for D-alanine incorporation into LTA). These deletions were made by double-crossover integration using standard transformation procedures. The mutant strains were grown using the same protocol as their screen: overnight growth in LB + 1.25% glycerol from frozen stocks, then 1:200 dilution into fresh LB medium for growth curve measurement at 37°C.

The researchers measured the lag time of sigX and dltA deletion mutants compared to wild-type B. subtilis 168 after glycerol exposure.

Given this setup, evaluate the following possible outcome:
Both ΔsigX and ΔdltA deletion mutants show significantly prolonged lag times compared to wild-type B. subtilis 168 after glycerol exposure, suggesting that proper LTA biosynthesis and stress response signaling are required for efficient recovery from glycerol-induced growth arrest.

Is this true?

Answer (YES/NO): NO